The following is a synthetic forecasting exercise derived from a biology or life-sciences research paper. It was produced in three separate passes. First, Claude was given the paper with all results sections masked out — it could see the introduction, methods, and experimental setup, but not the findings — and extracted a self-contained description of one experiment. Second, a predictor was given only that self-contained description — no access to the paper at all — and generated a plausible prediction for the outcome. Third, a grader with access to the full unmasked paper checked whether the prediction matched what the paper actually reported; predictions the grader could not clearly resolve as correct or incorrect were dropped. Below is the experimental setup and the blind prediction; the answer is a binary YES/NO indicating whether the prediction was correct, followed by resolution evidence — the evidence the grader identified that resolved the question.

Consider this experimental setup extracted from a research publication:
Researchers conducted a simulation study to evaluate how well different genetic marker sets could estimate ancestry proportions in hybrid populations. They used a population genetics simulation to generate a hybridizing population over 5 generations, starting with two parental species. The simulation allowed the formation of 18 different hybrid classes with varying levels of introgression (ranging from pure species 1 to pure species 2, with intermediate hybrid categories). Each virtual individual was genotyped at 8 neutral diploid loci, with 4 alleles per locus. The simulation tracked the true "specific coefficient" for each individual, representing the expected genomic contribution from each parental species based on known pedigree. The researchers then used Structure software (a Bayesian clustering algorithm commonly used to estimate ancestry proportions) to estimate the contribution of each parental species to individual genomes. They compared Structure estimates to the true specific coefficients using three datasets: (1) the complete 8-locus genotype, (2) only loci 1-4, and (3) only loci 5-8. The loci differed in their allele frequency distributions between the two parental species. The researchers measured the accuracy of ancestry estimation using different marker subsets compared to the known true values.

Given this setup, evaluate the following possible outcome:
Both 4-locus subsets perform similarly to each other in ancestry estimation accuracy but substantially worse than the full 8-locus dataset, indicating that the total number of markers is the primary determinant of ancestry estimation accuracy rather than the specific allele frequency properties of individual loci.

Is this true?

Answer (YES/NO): NO